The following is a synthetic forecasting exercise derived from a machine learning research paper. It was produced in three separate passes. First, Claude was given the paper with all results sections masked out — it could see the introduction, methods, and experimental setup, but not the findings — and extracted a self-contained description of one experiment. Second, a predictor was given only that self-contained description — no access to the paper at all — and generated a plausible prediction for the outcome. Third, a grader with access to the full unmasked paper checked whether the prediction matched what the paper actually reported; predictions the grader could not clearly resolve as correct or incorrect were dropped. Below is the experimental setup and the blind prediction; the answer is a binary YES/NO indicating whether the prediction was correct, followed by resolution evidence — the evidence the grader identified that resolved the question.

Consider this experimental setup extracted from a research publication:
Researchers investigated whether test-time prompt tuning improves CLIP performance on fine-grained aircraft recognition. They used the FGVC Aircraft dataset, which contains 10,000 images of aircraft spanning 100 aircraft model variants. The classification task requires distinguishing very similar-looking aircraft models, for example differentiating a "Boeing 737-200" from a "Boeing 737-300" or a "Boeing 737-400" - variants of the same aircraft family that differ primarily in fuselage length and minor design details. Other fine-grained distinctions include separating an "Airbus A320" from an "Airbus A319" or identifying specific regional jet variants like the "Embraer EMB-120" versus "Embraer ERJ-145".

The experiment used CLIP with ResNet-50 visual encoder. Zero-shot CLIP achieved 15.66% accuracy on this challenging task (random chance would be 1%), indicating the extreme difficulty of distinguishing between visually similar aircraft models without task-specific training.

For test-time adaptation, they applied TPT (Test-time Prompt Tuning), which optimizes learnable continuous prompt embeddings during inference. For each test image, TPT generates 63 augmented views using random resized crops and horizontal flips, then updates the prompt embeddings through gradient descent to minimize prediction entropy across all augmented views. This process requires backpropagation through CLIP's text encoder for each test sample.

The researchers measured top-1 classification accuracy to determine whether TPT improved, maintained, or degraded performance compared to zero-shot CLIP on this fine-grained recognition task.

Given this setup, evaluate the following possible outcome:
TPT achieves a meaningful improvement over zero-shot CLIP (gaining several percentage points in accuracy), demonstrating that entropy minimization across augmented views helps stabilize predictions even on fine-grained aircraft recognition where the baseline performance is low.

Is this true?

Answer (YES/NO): NO